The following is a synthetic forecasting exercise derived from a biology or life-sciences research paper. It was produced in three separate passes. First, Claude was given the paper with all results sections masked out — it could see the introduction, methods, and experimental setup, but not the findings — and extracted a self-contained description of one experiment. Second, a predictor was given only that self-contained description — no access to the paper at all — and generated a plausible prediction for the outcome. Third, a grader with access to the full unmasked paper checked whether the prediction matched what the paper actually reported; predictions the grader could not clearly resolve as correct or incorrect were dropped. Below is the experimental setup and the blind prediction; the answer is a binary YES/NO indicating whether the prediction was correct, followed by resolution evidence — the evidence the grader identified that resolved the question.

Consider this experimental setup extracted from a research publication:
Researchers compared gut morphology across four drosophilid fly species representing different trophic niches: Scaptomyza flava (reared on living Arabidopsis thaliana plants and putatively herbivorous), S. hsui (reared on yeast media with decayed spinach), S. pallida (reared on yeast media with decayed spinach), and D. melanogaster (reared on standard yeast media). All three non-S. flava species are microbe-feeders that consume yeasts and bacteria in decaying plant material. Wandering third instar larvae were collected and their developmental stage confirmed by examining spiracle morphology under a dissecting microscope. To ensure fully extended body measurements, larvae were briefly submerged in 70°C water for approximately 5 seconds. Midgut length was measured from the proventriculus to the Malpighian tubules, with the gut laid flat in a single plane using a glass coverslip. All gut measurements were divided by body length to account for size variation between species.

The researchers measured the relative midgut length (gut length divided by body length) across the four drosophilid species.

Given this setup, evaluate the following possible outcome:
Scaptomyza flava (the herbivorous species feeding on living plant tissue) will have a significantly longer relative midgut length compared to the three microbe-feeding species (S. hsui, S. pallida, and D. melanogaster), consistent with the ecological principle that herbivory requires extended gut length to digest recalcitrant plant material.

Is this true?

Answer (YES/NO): NO